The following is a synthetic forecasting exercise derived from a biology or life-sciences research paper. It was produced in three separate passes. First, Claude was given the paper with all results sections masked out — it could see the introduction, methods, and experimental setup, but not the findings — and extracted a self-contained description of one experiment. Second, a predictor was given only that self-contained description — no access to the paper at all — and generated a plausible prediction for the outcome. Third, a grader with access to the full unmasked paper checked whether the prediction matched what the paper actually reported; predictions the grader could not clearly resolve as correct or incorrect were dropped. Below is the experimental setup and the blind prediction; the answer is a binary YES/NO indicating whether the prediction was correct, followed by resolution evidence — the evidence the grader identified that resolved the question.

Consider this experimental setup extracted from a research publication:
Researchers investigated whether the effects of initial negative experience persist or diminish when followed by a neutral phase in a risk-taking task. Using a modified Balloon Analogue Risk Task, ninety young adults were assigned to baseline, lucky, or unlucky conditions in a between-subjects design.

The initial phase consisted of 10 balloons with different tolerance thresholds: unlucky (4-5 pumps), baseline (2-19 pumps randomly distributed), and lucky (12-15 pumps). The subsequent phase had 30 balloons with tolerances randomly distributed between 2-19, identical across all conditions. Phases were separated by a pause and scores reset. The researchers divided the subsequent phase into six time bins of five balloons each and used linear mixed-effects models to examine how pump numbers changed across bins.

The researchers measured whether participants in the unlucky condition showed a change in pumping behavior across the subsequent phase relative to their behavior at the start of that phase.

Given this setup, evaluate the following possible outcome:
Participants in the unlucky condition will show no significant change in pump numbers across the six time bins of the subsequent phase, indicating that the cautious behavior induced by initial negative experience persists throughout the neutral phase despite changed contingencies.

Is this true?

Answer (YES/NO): NO